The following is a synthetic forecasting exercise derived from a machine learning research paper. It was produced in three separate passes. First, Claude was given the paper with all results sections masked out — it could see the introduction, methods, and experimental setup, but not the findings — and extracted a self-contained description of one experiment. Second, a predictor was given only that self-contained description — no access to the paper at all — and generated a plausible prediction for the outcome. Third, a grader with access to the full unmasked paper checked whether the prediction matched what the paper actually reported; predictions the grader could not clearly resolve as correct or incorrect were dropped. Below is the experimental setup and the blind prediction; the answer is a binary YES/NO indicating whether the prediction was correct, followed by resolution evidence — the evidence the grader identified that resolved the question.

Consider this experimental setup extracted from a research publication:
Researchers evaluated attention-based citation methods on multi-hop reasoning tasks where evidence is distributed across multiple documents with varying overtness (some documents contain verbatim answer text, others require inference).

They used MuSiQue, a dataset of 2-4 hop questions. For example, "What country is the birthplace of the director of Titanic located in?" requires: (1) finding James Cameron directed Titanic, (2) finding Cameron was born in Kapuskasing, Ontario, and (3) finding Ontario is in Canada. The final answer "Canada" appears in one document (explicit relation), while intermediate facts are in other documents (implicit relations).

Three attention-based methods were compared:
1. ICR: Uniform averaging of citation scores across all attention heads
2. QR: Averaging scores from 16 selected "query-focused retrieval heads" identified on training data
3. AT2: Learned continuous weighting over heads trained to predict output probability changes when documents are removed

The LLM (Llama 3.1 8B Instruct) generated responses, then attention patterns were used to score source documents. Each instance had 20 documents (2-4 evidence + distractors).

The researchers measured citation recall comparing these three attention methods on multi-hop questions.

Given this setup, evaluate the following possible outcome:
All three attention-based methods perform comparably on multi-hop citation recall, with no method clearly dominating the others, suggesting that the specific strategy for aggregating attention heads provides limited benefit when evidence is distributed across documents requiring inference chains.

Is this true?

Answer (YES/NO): NO